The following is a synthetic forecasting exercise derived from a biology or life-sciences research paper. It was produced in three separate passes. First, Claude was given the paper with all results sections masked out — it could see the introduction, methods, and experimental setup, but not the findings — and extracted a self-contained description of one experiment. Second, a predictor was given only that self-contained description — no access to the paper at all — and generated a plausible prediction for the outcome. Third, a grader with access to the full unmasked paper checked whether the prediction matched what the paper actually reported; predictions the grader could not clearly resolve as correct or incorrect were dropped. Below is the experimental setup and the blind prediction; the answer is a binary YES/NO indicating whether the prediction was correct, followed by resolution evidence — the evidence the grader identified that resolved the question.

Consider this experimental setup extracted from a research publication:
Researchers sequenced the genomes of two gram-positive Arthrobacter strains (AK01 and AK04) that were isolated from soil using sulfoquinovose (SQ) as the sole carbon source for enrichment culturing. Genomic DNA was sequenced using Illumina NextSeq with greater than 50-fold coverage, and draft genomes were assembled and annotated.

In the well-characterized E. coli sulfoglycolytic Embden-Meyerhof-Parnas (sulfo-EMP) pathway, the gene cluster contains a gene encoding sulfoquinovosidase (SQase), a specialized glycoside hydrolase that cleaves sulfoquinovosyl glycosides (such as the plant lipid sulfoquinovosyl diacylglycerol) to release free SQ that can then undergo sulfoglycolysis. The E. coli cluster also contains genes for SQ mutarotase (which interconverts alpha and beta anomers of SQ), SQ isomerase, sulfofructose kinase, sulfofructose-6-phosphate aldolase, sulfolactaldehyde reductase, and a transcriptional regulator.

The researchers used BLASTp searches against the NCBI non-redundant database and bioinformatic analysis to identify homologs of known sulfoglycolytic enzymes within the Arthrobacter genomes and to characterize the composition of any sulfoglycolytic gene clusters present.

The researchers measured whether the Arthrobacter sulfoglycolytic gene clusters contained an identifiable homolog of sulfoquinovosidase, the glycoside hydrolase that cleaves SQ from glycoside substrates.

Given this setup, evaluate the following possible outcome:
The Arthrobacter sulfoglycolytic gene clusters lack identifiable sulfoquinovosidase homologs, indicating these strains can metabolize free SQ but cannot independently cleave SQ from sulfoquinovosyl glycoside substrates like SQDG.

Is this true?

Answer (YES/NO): NO